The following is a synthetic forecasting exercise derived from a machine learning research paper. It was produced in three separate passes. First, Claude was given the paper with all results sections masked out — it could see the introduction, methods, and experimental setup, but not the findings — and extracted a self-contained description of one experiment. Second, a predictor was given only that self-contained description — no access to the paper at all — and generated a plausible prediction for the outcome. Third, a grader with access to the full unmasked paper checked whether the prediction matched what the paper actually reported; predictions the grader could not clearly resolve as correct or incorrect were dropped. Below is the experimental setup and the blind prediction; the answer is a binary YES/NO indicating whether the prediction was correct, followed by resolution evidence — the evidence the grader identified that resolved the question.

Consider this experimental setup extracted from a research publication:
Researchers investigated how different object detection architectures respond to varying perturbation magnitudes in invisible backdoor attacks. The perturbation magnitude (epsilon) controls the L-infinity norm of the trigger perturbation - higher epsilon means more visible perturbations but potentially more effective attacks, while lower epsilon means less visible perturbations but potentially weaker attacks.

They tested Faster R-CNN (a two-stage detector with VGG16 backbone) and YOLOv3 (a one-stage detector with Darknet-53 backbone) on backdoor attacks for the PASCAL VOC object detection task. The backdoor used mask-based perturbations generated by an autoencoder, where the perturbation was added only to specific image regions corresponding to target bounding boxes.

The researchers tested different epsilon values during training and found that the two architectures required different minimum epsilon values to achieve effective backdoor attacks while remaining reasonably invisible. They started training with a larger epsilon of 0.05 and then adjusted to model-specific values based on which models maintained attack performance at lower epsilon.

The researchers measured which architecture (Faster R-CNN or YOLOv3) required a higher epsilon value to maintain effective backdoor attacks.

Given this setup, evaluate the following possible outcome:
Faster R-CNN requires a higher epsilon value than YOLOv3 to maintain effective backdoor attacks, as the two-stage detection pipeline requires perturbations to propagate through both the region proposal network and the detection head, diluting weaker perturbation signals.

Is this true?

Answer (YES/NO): YES